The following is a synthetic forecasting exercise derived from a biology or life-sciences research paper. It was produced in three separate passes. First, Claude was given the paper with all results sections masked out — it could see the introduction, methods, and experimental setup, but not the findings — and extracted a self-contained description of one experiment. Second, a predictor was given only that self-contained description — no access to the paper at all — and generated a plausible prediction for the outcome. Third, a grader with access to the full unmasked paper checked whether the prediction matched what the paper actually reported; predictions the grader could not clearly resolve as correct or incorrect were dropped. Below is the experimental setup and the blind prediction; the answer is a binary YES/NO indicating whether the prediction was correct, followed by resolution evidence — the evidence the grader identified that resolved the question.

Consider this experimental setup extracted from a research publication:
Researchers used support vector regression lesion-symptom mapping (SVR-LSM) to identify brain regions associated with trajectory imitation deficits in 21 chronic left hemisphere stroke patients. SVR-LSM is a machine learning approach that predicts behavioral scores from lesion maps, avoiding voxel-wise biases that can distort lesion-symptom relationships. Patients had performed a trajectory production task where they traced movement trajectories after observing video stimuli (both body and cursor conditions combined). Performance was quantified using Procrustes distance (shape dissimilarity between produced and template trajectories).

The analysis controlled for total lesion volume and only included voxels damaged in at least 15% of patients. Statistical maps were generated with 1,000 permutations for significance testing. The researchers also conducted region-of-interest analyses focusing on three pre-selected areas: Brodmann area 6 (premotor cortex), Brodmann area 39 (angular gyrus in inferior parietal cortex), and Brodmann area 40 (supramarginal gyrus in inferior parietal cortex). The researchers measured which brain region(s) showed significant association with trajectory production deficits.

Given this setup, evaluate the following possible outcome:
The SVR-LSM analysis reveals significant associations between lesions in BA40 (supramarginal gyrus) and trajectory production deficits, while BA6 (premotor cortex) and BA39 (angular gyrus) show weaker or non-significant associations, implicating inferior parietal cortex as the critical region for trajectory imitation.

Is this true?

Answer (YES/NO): NO